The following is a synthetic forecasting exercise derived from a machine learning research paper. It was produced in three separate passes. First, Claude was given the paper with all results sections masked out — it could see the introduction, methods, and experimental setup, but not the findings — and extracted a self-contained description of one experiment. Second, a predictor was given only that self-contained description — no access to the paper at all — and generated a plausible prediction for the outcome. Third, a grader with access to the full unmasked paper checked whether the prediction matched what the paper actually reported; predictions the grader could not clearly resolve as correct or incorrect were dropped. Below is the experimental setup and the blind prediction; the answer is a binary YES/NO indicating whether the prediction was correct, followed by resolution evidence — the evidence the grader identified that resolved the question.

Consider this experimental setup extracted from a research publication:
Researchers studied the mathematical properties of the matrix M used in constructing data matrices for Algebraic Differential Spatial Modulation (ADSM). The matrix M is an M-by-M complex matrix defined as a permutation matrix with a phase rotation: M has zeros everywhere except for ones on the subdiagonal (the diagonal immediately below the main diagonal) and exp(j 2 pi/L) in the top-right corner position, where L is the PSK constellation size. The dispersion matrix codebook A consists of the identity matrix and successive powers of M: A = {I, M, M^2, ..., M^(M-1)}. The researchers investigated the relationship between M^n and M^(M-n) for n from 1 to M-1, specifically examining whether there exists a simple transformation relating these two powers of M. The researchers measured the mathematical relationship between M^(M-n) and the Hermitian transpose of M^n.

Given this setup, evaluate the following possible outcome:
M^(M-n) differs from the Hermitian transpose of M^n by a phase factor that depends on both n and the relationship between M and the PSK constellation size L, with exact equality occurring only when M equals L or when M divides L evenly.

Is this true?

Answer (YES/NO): NO